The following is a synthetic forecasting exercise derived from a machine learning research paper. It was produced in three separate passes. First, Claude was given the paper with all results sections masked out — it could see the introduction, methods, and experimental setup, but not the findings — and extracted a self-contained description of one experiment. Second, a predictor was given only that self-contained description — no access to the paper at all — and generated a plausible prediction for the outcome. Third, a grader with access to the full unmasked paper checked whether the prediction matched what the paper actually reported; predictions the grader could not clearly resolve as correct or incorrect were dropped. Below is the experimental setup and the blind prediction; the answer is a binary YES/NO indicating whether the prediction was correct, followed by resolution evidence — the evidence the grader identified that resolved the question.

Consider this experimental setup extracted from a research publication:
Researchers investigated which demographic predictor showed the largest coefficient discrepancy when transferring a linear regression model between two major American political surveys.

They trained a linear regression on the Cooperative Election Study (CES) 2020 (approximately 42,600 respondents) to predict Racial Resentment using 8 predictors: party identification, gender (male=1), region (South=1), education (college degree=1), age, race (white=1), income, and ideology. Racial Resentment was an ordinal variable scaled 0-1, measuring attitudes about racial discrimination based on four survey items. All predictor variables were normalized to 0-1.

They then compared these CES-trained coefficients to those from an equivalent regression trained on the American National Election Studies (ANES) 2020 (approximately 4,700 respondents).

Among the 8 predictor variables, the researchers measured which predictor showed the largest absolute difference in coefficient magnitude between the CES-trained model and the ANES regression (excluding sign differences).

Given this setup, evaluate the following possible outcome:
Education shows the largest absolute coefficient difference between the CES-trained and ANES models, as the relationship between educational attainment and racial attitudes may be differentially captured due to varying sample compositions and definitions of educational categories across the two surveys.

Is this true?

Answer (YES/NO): NO